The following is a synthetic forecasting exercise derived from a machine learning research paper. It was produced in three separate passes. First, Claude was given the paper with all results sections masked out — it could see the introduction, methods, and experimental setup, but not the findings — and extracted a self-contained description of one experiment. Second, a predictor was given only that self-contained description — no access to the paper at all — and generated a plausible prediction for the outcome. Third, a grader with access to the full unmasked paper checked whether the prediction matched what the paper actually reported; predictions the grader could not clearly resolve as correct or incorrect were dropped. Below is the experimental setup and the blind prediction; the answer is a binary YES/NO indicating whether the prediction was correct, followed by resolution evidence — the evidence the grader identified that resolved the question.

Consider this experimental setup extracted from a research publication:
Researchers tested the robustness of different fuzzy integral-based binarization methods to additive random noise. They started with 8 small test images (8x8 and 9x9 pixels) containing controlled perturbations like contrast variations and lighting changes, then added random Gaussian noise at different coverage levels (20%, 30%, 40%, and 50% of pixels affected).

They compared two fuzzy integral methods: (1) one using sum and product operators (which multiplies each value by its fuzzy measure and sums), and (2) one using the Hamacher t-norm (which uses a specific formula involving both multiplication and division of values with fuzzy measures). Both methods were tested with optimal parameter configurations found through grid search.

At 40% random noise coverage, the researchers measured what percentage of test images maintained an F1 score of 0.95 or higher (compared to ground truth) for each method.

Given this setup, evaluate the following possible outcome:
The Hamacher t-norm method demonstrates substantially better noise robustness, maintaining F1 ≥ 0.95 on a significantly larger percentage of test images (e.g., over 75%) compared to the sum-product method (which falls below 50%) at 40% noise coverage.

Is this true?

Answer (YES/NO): NO